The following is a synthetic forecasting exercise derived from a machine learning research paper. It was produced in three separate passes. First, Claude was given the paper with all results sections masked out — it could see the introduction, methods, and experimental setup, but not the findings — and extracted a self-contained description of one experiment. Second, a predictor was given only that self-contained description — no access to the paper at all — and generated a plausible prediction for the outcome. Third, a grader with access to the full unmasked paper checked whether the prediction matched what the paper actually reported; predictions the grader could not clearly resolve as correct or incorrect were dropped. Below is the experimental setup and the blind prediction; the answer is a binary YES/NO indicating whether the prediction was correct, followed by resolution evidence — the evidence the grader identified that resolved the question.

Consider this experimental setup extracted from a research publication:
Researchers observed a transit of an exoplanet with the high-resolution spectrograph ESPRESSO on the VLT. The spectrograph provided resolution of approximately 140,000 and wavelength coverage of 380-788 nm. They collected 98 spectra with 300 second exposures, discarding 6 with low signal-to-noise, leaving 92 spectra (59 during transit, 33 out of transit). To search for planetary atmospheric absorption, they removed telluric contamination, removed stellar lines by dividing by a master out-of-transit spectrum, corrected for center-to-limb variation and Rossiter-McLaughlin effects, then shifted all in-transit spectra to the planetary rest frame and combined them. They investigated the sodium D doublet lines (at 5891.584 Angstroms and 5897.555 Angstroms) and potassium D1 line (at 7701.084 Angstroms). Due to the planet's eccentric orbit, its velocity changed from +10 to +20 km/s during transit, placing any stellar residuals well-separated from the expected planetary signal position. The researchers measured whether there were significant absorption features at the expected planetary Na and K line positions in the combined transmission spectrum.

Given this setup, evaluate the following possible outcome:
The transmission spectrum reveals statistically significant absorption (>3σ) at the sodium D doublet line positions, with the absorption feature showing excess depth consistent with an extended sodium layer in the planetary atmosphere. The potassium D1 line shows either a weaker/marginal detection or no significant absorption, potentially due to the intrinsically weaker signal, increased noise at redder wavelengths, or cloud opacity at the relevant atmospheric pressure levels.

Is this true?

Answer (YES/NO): NO